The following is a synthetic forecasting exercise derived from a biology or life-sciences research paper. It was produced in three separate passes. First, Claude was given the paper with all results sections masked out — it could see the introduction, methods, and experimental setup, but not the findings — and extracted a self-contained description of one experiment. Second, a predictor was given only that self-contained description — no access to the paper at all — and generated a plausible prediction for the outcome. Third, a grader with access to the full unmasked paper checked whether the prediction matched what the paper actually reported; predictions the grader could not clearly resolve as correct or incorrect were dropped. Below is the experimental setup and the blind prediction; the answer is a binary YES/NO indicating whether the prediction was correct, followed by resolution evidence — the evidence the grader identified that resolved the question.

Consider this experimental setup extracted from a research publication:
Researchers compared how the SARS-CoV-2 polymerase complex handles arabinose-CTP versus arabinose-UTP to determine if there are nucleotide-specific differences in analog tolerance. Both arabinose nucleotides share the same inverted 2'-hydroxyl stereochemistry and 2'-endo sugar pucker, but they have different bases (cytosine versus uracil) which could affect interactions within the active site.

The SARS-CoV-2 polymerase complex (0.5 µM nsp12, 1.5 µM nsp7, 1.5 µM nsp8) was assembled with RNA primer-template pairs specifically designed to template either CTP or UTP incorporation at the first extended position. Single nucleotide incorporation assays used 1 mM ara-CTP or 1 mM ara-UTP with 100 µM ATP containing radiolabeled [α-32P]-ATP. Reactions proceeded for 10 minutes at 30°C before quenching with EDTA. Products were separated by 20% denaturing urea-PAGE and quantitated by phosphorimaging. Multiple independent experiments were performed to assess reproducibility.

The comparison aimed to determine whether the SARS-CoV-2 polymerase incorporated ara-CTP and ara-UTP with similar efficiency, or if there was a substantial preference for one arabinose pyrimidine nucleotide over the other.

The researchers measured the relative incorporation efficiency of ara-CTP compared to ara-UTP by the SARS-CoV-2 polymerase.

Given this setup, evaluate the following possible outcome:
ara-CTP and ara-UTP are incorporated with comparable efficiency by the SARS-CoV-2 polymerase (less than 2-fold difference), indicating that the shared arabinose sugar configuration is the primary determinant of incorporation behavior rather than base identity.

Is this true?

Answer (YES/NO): NO